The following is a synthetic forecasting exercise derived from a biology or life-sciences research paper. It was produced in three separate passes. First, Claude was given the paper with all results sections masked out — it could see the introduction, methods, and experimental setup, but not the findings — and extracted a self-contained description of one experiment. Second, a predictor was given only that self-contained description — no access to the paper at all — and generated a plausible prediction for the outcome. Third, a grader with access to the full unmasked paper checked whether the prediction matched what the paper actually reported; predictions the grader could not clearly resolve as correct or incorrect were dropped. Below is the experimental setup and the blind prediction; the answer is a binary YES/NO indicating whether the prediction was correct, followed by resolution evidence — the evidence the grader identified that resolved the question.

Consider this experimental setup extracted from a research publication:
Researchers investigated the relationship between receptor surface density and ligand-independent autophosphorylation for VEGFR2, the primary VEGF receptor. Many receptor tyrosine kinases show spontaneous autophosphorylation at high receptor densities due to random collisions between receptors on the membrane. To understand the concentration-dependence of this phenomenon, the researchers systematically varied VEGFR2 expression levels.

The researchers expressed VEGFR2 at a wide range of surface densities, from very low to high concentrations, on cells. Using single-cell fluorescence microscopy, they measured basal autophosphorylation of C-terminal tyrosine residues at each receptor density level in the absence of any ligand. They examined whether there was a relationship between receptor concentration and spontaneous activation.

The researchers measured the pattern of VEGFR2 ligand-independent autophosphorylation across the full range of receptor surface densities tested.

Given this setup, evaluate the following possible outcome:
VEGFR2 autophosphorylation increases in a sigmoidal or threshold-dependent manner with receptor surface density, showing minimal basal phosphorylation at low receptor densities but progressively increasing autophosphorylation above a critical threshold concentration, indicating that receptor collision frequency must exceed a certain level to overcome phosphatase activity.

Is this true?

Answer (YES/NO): YES